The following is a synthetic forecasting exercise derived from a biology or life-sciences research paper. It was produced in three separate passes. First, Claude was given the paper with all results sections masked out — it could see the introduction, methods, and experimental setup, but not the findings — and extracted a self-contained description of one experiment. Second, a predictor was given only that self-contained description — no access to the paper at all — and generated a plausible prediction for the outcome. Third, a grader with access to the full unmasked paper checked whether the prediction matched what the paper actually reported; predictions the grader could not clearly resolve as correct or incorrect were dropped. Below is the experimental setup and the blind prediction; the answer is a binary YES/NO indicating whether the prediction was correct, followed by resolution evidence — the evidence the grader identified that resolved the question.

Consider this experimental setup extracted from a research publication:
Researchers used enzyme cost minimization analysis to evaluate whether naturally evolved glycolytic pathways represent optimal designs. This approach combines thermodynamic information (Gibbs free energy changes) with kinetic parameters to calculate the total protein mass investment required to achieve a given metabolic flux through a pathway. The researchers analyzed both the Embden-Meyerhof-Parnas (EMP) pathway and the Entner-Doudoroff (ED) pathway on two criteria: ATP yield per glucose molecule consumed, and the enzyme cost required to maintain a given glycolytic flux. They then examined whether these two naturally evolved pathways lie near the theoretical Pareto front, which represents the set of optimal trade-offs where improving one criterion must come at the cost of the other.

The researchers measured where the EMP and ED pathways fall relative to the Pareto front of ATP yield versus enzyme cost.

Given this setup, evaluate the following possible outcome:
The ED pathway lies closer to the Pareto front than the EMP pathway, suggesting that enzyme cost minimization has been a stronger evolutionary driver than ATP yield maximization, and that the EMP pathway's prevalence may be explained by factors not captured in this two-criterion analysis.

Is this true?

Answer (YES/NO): NO